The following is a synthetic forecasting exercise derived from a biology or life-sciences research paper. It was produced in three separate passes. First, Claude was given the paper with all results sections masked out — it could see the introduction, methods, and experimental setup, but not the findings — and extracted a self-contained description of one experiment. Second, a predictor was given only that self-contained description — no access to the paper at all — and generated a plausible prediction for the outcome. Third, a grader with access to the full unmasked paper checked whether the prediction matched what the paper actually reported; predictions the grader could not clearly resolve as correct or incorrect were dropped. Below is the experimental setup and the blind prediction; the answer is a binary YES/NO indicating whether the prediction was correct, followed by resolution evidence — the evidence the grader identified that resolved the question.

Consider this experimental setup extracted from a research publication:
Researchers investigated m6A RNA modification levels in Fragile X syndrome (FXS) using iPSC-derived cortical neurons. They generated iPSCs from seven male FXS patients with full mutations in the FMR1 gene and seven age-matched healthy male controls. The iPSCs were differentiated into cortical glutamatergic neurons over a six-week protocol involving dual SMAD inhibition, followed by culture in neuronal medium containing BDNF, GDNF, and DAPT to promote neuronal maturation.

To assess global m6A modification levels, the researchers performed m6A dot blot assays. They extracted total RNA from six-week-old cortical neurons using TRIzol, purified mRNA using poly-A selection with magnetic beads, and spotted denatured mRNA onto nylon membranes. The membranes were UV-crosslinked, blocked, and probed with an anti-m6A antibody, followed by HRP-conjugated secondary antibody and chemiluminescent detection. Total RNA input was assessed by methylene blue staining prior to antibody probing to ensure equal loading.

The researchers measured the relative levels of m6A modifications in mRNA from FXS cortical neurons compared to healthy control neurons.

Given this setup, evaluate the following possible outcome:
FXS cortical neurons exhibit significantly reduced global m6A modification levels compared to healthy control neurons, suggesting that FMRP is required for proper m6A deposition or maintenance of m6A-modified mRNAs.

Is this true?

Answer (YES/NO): NO